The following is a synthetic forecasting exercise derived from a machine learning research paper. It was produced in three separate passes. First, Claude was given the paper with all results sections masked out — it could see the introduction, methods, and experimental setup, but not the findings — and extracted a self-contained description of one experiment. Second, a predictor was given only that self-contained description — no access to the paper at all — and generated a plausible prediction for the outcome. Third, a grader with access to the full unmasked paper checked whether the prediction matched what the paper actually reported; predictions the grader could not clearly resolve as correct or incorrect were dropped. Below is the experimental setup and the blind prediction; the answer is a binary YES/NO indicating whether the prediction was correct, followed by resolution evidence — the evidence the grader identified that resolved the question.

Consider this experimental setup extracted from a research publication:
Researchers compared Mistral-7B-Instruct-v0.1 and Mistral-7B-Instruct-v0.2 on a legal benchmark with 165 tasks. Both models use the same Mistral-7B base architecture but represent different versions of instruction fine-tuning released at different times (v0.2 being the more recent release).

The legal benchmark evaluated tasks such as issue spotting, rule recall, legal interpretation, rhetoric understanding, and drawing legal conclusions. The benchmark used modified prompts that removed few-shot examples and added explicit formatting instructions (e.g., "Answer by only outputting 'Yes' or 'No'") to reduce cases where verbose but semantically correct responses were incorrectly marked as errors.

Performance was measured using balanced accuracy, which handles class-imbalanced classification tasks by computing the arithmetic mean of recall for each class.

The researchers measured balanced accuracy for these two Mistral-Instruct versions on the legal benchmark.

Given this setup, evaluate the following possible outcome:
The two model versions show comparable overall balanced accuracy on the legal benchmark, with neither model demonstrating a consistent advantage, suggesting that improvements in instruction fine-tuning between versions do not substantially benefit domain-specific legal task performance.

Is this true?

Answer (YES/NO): NO